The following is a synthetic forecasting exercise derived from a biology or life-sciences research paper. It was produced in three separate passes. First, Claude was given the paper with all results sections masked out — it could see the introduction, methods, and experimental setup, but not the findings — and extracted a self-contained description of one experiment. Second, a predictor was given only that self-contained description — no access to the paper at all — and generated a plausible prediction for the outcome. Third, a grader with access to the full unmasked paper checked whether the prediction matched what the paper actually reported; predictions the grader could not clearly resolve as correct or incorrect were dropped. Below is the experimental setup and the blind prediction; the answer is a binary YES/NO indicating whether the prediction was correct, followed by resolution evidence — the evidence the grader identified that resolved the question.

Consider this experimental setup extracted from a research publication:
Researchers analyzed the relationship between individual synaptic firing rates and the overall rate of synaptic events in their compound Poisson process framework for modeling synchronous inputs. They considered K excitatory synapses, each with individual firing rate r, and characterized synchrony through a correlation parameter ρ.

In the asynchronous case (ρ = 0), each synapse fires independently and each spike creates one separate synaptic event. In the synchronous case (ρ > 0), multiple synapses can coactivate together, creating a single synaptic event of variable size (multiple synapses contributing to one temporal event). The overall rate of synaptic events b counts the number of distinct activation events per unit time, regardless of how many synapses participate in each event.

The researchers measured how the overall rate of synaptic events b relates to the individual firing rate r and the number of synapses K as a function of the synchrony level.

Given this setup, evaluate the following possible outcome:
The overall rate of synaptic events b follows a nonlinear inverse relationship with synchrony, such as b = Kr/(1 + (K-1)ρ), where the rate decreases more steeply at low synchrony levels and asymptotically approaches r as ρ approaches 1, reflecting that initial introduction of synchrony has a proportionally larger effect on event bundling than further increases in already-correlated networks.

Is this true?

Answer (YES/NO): NO